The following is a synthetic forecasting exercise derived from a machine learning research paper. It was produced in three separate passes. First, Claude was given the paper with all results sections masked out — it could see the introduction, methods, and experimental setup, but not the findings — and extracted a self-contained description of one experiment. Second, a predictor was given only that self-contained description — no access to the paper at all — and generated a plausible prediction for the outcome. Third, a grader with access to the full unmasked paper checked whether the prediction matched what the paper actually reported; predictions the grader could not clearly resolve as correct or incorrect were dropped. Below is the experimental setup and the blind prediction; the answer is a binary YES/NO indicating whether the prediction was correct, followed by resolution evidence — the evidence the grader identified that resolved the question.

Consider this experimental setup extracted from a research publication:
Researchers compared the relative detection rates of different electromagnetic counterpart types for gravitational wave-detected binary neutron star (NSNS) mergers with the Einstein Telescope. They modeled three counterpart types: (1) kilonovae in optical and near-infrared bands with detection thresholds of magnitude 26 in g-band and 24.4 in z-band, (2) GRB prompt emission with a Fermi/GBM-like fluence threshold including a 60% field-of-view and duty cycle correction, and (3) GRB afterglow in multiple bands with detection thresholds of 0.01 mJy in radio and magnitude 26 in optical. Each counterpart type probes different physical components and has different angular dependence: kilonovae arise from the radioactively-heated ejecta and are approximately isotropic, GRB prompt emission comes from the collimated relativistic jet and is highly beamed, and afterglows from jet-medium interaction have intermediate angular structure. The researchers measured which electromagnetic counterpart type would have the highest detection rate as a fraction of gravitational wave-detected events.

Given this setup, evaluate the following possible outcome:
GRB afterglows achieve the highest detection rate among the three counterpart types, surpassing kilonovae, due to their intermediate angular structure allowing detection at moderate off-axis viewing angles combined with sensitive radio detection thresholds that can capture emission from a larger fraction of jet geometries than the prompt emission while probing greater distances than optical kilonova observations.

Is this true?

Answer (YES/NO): NO